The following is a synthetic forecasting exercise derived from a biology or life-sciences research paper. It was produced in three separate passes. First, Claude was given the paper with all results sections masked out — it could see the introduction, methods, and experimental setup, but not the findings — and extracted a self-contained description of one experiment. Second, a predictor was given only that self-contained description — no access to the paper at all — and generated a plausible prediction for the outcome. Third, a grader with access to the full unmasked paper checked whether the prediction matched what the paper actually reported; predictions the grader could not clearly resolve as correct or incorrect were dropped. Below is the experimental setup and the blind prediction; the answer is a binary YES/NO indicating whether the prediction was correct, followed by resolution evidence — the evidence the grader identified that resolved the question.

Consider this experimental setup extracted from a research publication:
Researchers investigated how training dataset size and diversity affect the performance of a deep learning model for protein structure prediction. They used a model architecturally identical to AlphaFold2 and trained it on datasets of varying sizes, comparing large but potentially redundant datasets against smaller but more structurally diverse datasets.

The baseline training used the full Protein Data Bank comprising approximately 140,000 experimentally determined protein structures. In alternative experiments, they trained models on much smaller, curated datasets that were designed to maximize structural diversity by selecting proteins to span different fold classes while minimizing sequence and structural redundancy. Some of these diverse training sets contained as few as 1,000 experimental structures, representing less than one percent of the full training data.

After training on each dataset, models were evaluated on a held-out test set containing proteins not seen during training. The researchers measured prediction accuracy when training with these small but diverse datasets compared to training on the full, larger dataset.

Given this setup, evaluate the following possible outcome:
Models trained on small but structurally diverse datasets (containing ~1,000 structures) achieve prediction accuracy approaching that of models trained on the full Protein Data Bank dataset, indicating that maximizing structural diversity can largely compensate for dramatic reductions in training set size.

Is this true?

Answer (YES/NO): NO